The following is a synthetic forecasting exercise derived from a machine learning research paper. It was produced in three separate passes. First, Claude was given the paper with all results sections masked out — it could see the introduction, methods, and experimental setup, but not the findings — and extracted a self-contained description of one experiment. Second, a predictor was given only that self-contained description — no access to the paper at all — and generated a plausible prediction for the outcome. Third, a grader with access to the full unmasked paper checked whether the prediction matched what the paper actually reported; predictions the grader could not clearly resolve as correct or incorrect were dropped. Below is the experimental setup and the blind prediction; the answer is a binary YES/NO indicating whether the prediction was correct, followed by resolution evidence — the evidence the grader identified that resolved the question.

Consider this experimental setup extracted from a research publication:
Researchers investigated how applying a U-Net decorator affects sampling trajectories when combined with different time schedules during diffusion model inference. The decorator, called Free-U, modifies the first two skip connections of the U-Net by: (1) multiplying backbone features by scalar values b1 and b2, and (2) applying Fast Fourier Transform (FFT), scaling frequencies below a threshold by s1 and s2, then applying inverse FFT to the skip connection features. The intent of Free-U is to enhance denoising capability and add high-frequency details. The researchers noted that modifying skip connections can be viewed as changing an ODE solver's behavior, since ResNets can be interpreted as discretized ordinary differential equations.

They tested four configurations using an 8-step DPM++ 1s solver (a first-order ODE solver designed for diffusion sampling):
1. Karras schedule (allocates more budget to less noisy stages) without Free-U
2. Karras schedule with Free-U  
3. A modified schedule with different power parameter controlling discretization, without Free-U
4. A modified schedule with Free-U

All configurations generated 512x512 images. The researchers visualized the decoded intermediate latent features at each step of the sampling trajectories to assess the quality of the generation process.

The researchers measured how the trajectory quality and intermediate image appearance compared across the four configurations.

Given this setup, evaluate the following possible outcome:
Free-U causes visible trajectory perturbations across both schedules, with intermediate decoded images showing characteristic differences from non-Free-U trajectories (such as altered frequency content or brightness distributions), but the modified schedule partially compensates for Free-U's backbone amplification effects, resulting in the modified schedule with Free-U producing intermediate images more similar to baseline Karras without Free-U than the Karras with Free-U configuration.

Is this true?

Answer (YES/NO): NO